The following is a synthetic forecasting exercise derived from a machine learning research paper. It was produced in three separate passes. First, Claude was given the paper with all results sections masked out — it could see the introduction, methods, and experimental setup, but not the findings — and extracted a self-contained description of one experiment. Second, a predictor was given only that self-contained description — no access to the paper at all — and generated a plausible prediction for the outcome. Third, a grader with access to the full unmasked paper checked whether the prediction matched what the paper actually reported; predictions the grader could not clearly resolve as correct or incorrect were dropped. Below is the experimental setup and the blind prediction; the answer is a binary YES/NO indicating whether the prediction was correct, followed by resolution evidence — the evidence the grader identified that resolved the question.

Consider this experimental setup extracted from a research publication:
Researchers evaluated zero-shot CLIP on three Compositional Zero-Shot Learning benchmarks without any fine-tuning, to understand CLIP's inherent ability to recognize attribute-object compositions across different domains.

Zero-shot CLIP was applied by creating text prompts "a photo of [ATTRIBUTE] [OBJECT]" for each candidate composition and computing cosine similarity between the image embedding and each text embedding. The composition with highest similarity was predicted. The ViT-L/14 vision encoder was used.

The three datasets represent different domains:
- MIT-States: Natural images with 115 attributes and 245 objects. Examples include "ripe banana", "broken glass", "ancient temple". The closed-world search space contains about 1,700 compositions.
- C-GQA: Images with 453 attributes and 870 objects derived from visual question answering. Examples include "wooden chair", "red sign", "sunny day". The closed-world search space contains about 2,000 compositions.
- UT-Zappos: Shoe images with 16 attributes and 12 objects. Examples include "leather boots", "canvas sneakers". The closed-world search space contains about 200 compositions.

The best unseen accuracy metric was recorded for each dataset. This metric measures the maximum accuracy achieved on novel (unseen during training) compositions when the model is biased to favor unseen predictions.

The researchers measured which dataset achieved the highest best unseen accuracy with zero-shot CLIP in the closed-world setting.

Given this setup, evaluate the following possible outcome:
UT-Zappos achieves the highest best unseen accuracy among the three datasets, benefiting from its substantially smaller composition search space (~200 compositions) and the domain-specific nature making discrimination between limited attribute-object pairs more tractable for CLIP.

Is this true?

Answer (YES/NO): YES